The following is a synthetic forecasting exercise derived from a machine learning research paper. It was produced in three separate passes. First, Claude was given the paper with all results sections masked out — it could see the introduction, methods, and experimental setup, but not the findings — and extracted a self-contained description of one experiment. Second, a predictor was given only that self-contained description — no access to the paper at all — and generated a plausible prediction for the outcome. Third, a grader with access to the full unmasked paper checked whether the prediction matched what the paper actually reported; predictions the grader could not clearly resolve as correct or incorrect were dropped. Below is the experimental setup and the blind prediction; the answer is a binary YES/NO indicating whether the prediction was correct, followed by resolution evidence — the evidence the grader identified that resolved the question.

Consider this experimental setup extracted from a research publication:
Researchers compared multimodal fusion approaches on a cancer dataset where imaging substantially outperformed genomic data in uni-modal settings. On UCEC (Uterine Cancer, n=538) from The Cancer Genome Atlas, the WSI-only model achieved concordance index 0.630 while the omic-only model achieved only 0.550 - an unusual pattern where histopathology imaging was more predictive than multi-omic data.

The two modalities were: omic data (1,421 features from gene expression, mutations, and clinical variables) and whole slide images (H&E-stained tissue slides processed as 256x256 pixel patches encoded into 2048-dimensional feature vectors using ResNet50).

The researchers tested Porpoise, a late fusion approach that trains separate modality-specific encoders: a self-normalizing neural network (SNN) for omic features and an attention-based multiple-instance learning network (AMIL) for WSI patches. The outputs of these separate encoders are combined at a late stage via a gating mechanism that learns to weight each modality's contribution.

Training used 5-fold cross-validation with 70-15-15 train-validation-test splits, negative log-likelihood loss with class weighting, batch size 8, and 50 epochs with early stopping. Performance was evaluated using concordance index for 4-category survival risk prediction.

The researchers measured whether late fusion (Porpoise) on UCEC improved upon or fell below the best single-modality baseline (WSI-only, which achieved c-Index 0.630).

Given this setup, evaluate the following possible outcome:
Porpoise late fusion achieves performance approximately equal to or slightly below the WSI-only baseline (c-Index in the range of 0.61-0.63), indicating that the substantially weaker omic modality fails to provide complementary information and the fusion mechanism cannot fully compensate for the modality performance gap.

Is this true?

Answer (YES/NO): NO